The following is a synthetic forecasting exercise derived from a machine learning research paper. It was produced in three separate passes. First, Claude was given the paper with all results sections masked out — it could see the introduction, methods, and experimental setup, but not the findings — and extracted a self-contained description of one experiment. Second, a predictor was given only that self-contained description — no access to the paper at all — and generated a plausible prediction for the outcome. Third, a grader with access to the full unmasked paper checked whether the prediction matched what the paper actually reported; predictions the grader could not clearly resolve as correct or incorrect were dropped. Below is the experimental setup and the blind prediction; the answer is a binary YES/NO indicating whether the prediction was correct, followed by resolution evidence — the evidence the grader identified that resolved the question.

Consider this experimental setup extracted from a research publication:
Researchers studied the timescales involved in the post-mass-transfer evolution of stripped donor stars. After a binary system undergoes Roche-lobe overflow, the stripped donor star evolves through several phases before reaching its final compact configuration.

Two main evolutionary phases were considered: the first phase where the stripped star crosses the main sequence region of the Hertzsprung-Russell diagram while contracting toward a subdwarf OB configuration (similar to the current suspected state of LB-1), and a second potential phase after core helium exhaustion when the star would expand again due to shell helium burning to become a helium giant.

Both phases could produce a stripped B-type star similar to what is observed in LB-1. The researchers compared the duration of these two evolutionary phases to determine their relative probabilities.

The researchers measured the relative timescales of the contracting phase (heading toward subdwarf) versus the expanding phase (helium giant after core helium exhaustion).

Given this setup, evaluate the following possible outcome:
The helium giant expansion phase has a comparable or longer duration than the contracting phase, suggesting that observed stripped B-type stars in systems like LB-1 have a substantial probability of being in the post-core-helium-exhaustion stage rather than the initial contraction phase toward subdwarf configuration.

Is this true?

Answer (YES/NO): NO